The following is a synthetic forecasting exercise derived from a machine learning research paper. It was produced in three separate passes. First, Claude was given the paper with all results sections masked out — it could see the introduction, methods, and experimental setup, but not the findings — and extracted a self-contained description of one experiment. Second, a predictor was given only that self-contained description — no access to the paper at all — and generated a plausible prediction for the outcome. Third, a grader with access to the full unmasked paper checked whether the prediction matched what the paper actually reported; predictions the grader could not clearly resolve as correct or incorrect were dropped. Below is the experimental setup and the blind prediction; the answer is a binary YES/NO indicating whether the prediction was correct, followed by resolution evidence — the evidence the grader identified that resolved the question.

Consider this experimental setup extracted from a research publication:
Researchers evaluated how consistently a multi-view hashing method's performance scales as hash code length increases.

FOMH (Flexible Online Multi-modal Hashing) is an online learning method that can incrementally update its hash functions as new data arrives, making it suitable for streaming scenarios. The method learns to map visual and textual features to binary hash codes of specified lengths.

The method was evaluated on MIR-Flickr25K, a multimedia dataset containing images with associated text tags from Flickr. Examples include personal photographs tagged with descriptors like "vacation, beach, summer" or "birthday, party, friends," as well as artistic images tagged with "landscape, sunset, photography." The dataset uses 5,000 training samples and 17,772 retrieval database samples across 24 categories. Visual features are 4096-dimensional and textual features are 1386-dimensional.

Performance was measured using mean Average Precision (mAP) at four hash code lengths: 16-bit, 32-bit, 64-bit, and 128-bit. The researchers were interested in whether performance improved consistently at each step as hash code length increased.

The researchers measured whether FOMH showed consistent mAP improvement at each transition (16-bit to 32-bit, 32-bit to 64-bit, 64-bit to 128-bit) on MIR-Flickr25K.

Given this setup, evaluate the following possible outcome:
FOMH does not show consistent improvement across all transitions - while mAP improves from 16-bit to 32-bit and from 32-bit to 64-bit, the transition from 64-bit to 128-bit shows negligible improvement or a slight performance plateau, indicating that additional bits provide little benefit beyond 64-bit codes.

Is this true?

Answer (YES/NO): NO